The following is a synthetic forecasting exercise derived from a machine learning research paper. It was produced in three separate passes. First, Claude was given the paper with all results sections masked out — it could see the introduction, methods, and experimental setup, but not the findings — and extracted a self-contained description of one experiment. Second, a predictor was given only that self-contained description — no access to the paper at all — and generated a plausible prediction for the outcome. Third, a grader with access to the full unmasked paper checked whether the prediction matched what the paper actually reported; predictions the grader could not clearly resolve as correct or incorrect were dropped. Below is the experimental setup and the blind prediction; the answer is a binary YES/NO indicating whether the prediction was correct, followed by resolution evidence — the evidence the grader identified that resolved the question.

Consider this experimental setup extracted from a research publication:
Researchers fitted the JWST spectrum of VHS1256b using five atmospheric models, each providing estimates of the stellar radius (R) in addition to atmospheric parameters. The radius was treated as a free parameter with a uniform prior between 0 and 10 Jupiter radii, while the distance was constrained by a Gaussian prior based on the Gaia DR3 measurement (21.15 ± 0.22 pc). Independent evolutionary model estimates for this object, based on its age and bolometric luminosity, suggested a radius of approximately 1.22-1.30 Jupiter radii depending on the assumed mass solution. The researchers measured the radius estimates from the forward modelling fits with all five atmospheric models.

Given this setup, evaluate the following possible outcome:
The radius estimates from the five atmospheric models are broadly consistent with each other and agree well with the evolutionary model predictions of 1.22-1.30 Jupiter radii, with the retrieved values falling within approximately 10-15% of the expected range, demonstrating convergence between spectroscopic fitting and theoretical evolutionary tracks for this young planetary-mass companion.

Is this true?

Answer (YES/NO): NO